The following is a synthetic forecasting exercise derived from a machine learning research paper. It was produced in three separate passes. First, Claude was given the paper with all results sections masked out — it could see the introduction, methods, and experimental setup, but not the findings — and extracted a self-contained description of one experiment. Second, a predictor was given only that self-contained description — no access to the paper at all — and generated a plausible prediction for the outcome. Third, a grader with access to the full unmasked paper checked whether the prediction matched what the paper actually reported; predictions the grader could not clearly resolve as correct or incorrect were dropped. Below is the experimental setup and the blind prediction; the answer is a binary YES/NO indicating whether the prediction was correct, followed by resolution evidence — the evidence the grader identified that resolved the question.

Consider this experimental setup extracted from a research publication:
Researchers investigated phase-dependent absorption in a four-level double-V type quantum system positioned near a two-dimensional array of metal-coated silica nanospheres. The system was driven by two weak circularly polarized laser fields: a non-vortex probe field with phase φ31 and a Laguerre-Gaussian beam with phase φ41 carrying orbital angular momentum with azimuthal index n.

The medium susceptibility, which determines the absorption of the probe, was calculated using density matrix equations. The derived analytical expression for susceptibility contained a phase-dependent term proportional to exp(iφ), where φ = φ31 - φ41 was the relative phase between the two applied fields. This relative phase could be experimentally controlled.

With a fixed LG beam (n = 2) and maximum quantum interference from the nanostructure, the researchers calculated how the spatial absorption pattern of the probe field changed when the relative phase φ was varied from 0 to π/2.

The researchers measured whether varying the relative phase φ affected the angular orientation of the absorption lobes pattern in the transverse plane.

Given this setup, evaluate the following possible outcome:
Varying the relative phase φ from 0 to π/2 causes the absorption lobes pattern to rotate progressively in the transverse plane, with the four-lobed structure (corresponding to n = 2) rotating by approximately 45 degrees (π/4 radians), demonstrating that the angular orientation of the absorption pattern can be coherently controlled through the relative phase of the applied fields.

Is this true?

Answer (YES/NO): YES